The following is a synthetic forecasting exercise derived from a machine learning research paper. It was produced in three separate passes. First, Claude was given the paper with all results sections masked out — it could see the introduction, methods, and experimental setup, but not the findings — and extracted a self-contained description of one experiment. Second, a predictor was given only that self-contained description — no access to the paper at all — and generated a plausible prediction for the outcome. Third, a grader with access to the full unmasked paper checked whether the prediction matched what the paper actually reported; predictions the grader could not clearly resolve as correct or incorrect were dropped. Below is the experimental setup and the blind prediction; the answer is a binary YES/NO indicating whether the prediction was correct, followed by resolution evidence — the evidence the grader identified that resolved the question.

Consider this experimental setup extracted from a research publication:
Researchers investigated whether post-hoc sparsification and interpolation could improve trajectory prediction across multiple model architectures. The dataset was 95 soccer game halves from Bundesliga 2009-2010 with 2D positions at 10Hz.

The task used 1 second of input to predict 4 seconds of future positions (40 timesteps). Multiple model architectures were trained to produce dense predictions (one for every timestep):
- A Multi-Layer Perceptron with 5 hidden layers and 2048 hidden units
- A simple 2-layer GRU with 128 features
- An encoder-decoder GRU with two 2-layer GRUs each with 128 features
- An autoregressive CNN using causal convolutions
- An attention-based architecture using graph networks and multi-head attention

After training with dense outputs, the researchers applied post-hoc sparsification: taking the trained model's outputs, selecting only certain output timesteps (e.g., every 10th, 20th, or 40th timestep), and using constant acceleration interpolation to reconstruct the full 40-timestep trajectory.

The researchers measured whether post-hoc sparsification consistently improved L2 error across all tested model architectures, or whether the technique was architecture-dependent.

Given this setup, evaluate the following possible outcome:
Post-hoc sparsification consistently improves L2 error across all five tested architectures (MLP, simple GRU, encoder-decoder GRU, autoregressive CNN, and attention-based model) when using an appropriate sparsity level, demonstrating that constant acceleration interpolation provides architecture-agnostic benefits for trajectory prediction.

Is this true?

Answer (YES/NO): NO